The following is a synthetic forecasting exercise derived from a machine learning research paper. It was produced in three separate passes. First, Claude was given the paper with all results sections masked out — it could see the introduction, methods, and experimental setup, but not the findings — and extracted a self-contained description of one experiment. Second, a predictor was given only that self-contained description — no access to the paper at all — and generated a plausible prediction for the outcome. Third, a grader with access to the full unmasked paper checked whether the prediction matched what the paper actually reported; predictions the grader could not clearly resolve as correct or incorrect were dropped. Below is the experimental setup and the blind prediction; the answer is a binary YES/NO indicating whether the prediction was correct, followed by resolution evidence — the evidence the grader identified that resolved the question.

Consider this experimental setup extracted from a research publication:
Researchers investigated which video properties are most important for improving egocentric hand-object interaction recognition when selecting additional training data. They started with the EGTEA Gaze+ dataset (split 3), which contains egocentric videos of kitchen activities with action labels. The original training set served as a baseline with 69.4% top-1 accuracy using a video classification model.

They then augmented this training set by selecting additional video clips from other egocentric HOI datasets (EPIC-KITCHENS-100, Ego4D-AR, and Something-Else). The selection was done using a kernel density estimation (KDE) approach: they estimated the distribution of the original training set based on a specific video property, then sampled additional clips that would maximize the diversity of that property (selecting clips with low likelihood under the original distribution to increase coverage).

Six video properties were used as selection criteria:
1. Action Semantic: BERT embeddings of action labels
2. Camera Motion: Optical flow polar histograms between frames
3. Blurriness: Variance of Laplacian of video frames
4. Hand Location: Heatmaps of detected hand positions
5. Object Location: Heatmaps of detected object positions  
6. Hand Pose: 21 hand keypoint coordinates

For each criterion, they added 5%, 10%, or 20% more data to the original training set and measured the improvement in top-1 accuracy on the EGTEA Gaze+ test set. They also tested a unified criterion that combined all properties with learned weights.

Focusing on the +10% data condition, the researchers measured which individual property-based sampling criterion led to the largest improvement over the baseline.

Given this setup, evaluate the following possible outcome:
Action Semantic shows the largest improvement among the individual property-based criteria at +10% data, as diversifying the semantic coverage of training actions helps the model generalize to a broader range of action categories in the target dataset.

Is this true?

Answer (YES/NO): NO